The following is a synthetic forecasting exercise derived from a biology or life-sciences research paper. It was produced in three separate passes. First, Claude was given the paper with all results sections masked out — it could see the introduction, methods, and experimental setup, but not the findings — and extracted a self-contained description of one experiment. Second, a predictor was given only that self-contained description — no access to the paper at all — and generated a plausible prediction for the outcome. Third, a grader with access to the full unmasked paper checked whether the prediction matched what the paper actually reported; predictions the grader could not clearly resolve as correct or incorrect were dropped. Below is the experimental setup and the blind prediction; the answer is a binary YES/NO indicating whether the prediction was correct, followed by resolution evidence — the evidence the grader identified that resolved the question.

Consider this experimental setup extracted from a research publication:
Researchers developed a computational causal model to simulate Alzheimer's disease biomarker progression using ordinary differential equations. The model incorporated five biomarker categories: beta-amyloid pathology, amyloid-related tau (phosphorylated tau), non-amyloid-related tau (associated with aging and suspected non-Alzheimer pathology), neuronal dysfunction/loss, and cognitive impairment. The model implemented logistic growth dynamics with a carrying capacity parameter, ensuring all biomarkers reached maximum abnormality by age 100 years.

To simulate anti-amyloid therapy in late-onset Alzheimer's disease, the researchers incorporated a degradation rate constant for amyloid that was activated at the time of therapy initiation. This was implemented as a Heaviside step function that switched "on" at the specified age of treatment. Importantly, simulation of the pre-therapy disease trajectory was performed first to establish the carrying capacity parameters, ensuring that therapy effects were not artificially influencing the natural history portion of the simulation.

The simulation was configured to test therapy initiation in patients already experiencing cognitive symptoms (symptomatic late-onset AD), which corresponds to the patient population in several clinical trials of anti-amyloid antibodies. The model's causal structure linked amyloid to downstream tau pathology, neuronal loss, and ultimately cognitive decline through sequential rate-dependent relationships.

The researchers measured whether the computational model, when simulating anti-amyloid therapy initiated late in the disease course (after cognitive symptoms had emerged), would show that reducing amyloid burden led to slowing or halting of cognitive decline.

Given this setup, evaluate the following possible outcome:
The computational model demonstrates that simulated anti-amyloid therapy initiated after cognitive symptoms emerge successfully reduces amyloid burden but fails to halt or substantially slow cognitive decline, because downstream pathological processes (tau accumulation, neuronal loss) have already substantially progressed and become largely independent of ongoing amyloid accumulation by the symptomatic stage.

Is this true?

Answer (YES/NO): YES